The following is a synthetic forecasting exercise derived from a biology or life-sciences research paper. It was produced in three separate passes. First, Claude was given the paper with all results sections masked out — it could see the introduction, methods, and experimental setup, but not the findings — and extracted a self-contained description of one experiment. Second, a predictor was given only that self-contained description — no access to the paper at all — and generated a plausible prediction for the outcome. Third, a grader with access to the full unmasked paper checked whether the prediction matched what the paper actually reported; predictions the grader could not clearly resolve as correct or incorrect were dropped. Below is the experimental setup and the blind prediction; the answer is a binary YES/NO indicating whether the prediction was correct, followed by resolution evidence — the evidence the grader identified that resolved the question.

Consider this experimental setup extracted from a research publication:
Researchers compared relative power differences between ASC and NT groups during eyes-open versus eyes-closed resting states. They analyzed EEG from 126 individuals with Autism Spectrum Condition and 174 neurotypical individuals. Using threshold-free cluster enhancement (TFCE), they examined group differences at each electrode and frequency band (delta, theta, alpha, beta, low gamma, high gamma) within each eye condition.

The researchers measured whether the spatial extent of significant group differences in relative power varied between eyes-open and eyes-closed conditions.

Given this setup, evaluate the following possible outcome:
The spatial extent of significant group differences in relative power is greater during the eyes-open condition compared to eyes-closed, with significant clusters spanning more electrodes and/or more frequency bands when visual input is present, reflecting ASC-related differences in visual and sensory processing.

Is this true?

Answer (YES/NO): NO